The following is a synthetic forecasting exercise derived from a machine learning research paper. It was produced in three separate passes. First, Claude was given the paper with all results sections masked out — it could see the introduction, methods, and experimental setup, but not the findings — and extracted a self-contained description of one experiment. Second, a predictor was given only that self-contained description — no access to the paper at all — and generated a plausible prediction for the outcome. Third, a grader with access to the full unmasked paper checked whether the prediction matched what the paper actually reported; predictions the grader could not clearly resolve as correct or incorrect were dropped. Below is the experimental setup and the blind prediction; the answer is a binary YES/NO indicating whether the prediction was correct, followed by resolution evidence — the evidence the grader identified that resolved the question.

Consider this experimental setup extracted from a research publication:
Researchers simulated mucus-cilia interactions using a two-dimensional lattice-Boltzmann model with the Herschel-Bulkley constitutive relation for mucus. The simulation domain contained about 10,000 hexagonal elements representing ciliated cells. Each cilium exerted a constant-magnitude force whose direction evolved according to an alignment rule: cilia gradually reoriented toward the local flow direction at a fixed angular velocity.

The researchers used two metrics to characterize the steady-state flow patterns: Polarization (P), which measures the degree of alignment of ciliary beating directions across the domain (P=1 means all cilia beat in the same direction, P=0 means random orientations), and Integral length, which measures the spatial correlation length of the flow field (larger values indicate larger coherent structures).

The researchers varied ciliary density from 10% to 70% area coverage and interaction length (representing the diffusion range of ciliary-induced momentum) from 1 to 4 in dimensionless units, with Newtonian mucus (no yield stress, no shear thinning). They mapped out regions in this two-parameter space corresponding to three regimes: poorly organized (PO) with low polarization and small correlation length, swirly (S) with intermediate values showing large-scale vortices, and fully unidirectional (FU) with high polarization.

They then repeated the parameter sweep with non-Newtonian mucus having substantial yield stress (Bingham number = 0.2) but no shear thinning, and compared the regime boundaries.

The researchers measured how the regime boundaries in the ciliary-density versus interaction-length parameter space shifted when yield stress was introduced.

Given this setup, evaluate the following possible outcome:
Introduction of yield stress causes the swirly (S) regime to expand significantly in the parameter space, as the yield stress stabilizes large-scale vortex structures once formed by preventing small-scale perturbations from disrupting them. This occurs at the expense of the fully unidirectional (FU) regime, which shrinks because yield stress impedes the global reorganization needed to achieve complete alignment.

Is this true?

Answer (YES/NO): NO